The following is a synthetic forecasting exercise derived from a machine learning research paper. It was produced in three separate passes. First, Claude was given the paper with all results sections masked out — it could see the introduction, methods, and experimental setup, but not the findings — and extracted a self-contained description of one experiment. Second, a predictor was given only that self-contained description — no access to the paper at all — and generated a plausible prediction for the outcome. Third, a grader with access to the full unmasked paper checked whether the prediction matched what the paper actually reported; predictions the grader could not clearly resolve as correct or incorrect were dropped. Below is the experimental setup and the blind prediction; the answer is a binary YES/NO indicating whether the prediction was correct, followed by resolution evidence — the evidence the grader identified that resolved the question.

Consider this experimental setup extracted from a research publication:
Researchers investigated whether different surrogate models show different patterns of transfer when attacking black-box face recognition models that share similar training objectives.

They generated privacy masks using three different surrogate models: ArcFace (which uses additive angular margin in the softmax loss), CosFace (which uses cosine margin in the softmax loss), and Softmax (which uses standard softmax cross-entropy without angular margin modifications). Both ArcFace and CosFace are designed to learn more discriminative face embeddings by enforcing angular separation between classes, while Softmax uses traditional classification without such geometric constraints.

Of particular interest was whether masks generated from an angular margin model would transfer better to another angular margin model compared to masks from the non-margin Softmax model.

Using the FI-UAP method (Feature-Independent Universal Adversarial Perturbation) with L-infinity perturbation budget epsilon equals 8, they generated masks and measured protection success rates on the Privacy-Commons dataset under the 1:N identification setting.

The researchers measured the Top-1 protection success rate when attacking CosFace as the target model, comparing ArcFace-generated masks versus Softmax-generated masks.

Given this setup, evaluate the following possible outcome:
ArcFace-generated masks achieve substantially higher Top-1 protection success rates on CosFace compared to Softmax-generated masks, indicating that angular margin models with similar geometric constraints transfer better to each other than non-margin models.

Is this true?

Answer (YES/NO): YES